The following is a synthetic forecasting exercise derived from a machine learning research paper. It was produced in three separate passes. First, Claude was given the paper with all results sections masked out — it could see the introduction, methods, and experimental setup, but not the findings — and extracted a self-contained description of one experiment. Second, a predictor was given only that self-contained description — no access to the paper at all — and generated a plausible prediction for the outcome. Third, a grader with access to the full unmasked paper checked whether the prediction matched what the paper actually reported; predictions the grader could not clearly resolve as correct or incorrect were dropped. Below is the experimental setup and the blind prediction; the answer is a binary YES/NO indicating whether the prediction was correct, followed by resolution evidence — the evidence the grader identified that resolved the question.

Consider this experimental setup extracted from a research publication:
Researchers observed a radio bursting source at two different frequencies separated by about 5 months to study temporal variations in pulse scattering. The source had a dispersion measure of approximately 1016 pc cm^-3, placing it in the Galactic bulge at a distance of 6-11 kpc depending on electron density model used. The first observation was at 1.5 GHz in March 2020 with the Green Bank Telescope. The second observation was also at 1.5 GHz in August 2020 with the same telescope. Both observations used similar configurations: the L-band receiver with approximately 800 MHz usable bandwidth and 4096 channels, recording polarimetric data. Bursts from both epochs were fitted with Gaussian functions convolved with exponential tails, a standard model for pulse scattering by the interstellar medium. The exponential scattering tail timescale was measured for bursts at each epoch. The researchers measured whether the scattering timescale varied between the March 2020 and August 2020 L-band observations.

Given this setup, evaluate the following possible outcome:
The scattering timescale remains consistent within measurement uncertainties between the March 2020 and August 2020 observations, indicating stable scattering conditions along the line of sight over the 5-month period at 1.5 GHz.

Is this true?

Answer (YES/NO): NO